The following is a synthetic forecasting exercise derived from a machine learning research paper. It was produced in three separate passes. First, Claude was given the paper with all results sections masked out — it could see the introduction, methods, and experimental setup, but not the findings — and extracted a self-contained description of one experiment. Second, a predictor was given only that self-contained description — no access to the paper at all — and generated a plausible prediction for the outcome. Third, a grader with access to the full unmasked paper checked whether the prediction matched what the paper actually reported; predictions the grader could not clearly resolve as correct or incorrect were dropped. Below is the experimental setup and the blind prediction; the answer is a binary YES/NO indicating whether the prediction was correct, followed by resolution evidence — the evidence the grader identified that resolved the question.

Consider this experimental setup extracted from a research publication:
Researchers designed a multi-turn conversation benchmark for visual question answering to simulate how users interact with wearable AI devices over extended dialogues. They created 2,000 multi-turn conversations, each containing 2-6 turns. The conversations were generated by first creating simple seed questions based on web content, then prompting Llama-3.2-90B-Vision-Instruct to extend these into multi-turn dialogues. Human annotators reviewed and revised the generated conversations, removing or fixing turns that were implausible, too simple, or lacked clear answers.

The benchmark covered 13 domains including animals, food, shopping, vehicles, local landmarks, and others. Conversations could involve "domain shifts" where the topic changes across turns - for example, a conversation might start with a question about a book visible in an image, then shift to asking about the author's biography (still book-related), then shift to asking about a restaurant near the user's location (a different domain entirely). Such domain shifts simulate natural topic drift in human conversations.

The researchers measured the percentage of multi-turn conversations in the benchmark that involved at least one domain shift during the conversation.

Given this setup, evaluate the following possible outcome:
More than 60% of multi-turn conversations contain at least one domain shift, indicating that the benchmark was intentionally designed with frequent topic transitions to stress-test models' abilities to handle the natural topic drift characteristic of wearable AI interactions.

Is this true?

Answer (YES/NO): NO